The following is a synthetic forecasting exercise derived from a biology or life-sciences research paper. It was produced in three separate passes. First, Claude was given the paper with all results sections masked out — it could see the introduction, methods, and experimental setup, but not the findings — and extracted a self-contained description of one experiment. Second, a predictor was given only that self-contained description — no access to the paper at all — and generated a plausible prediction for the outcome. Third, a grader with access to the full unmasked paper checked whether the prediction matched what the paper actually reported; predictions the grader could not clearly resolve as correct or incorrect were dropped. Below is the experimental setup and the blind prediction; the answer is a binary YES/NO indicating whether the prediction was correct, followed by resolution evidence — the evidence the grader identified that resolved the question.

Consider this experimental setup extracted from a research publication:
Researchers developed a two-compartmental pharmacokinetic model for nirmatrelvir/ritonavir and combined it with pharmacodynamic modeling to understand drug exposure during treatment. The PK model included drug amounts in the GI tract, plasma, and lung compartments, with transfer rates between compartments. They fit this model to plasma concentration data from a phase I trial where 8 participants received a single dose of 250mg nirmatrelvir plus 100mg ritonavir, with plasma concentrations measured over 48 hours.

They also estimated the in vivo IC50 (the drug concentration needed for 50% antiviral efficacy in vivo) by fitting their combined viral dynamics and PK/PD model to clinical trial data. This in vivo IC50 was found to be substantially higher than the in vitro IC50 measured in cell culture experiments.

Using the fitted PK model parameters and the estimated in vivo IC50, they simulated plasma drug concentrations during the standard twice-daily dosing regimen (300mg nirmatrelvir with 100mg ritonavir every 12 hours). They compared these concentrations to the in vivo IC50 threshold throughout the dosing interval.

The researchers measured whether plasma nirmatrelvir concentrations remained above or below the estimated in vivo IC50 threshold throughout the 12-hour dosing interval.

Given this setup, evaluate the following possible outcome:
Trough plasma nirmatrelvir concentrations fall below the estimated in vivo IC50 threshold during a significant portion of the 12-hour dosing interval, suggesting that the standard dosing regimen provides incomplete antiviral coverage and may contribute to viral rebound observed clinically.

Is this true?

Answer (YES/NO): YES